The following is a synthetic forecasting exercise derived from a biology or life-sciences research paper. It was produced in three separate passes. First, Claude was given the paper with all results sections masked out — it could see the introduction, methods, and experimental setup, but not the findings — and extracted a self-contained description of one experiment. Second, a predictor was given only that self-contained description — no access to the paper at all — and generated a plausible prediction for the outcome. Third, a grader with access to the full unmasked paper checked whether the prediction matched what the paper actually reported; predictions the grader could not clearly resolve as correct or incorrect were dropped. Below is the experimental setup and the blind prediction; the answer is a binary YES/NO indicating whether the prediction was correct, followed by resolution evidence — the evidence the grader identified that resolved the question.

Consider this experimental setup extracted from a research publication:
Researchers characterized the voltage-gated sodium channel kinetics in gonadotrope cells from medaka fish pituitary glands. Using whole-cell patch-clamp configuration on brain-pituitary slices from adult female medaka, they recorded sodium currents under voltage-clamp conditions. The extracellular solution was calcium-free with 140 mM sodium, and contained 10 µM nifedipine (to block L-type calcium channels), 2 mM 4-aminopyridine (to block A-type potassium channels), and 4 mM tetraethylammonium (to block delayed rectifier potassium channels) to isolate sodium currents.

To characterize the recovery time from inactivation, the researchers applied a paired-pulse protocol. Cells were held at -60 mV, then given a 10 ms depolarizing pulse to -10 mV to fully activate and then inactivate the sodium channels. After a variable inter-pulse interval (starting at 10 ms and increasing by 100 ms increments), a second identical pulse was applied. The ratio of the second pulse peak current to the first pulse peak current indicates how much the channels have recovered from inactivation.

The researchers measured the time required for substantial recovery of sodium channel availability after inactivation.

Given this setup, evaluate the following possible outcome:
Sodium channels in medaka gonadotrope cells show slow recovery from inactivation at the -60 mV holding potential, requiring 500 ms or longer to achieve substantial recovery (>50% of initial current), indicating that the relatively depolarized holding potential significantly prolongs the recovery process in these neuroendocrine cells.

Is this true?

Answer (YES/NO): NO